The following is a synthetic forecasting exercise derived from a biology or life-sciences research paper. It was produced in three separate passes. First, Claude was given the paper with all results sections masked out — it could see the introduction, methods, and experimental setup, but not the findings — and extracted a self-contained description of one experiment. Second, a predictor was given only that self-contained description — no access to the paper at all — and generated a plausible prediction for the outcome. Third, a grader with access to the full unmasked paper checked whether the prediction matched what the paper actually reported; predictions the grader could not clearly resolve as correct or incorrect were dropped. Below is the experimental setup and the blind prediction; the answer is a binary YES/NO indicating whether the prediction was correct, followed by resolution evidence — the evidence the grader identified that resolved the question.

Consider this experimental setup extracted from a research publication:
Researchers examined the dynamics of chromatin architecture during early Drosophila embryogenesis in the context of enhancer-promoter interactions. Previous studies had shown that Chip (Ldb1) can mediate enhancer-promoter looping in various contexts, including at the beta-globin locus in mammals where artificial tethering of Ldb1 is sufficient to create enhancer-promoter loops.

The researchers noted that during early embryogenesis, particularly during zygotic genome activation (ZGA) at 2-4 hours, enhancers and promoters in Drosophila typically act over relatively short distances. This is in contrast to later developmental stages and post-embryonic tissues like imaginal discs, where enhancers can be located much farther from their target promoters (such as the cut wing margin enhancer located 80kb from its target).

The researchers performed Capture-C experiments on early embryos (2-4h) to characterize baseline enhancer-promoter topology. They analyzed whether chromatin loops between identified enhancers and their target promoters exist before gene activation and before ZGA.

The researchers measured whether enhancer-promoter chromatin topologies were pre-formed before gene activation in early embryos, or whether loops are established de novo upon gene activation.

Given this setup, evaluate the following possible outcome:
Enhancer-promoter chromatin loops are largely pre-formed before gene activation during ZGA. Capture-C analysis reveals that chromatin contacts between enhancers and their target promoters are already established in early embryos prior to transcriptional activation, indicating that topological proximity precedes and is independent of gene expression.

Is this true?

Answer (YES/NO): YES